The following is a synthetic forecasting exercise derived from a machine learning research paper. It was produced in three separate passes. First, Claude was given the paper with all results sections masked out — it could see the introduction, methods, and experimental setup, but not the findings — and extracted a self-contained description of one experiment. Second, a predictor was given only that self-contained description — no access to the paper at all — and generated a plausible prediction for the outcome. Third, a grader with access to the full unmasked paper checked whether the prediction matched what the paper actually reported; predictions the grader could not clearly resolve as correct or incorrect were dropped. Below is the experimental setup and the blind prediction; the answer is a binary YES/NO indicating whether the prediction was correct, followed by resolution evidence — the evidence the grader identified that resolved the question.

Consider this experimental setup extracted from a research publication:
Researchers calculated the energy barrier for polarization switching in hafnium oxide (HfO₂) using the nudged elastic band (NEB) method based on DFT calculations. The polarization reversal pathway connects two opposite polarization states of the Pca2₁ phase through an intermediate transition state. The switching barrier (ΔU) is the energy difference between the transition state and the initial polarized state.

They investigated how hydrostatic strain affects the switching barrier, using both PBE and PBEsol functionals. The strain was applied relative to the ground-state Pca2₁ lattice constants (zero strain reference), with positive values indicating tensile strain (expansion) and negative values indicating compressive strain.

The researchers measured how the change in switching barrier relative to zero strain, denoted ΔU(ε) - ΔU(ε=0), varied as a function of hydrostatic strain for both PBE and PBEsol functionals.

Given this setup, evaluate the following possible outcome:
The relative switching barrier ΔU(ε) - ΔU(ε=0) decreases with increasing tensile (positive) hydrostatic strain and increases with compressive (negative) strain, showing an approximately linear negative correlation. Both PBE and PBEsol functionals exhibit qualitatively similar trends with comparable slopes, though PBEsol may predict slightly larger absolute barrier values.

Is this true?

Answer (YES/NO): NO